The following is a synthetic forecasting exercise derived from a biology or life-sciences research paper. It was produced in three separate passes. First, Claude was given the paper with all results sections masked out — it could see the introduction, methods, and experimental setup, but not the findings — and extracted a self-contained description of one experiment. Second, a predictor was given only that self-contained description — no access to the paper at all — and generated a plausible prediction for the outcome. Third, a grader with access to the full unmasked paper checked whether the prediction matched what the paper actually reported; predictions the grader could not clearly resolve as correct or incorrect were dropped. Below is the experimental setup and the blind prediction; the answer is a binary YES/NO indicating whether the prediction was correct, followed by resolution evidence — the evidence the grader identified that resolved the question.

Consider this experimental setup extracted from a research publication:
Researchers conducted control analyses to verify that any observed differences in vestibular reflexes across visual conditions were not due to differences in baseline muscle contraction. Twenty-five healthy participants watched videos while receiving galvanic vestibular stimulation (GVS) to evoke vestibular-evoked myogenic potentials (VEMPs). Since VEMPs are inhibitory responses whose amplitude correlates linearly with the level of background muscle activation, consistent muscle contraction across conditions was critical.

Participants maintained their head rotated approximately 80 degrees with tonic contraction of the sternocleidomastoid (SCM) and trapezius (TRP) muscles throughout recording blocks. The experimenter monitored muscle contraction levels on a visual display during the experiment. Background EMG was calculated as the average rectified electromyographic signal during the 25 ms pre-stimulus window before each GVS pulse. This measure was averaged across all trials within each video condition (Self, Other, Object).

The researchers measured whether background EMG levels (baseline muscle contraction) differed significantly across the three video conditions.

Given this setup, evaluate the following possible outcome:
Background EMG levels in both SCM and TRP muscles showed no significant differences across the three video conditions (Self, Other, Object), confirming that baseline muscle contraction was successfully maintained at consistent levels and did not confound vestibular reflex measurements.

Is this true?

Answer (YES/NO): YES